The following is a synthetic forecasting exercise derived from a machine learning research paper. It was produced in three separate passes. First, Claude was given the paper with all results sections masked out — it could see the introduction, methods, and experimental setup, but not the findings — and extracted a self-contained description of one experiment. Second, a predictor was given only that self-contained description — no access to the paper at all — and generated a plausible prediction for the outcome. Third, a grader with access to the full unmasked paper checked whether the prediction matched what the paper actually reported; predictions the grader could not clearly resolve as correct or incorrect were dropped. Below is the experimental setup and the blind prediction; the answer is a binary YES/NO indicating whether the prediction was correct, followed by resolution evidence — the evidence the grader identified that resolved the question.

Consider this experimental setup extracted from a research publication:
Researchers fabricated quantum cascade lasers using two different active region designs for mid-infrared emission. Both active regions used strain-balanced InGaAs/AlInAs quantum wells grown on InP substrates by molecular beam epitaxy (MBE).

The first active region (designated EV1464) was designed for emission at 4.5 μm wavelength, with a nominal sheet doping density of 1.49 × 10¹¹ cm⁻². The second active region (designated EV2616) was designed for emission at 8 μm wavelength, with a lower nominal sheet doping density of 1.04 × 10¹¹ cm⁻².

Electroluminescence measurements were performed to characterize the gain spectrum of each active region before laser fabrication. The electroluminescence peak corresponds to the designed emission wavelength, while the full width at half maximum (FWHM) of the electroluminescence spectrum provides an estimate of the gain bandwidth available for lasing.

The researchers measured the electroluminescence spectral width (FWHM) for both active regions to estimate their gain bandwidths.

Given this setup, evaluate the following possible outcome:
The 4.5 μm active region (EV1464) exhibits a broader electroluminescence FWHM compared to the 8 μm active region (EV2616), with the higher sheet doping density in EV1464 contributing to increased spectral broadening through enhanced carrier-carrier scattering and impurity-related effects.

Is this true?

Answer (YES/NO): YES